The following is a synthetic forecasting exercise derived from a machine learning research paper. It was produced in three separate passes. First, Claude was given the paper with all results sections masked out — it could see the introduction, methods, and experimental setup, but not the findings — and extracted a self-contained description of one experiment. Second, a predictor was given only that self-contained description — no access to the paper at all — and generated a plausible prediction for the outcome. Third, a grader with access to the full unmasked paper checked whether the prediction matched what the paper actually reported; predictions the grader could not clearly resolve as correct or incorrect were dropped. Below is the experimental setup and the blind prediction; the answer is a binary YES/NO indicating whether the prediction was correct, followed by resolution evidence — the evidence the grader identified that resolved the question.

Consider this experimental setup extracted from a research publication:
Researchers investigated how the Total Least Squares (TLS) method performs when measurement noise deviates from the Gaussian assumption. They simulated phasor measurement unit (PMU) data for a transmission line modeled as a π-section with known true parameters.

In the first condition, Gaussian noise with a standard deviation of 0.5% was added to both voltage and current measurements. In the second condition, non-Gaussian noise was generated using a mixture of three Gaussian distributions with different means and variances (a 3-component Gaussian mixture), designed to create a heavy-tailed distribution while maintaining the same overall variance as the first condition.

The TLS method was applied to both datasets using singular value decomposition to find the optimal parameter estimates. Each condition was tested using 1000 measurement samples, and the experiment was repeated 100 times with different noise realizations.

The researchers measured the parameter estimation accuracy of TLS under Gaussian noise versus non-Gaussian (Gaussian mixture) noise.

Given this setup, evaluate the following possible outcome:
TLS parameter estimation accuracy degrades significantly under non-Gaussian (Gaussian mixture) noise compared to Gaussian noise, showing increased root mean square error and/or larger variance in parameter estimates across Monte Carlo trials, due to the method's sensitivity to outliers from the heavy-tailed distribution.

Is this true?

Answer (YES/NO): YES